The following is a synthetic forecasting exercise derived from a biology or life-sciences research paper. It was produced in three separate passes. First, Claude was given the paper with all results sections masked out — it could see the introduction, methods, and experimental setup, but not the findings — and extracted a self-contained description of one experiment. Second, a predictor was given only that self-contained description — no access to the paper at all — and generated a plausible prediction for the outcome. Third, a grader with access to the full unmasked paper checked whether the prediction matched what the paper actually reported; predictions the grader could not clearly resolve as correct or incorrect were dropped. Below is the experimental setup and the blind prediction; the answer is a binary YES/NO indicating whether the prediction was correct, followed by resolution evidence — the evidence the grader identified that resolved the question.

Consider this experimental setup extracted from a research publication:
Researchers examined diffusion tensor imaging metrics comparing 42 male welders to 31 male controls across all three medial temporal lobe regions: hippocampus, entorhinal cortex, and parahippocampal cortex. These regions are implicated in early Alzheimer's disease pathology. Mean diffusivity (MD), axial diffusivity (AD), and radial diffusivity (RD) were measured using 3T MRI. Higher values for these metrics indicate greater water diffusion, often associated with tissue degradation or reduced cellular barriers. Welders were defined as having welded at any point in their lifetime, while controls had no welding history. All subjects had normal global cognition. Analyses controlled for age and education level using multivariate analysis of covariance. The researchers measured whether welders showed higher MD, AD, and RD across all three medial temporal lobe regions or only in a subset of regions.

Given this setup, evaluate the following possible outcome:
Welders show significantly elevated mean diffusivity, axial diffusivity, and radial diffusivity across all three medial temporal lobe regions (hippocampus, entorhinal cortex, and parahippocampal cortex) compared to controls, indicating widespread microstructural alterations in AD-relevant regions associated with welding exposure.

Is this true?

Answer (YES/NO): YES